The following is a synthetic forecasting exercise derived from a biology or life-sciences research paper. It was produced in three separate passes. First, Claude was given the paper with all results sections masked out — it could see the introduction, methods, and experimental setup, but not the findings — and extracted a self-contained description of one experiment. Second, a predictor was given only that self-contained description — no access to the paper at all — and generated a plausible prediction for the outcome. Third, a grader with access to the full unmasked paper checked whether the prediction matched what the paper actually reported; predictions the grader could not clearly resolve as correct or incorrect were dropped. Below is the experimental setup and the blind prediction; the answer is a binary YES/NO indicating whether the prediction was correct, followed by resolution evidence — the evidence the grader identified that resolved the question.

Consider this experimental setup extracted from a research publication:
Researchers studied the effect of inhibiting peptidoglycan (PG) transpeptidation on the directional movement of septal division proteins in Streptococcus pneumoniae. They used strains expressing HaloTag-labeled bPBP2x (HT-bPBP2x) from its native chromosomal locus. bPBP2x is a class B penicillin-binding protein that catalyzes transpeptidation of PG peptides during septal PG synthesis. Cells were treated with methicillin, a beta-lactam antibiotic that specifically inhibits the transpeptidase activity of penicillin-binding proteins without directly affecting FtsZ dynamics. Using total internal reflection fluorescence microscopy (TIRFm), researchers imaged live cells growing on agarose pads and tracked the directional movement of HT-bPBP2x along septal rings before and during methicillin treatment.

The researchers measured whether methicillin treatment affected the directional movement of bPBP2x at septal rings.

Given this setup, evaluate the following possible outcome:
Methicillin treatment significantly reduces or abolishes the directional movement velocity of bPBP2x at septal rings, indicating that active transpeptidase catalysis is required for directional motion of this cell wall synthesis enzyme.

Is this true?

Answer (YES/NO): YES